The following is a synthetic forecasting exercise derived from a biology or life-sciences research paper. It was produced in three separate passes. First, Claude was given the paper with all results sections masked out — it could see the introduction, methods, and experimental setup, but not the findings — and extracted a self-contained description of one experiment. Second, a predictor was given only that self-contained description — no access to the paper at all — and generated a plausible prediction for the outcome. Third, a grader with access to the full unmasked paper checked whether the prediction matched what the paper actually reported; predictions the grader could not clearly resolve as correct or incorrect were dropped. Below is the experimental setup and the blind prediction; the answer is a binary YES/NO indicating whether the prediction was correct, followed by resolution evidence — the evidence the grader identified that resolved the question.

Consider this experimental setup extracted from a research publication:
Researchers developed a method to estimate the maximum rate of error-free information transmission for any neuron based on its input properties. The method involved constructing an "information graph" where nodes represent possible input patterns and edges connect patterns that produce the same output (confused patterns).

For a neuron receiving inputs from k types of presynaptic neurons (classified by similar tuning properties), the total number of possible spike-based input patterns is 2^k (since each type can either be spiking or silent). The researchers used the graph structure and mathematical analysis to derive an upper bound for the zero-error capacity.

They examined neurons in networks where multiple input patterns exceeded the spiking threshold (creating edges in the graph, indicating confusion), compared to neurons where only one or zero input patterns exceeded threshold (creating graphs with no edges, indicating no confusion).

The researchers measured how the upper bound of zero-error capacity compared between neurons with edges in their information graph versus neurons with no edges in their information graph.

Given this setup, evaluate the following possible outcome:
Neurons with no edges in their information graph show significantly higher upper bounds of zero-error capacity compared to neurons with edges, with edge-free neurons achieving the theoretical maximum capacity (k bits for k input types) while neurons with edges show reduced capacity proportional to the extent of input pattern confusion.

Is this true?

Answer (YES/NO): NO